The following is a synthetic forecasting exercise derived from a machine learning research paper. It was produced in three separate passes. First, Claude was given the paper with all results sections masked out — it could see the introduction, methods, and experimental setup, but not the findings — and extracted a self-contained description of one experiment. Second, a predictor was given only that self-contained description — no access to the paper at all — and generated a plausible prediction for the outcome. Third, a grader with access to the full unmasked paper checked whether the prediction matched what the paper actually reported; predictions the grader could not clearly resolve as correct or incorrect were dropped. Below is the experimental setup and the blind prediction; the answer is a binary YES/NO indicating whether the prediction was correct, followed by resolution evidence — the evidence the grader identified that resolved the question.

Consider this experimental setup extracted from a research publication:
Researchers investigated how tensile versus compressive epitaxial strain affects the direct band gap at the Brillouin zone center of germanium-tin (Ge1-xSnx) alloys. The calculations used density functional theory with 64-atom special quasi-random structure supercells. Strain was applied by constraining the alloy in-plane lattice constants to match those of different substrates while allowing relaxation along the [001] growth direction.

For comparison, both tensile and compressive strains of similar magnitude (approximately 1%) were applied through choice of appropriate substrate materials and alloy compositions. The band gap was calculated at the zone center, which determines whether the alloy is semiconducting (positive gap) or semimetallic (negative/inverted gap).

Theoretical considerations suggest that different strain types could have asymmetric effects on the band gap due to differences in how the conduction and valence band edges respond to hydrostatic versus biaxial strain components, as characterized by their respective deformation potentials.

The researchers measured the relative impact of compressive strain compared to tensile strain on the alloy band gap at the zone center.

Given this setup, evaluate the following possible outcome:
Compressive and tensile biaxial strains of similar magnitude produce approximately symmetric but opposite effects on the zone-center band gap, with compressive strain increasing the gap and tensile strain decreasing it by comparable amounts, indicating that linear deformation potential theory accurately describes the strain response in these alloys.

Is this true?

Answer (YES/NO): NO